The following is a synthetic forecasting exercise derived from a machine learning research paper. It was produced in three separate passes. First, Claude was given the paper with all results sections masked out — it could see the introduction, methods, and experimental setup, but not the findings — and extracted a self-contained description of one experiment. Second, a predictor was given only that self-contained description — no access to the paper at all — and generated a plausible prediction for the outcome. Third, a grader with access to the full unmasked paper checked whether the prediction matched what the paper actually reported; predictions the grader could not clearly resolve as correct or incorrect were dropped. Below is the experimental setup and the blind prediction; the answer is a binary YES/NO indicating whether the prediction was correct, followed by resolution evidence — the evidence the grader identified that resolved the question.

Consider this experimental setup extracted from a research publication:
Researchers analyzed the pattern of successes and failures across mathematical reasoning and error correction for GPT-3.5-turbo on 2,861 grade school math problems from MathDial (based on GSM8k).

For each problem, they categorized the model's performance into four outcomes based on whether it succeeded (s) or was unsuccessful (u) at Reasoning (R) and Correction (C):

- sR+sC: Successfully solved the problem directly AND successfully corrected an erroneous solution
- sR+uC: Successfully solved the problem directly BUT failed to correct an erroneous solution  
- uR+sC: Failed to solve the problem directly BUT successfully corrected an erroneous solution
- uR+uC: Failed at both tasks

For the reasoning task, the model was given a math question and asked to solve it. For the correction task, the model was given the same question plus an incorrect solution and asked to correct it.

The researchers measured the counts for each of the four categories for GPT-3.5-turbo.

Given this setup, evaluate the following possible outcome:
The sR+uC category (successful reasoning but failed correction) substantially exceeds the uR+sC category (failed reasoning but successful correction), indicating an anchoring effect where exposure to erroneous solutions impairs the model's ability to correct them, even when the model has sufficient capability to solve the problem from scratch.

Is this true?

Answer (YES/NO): NO